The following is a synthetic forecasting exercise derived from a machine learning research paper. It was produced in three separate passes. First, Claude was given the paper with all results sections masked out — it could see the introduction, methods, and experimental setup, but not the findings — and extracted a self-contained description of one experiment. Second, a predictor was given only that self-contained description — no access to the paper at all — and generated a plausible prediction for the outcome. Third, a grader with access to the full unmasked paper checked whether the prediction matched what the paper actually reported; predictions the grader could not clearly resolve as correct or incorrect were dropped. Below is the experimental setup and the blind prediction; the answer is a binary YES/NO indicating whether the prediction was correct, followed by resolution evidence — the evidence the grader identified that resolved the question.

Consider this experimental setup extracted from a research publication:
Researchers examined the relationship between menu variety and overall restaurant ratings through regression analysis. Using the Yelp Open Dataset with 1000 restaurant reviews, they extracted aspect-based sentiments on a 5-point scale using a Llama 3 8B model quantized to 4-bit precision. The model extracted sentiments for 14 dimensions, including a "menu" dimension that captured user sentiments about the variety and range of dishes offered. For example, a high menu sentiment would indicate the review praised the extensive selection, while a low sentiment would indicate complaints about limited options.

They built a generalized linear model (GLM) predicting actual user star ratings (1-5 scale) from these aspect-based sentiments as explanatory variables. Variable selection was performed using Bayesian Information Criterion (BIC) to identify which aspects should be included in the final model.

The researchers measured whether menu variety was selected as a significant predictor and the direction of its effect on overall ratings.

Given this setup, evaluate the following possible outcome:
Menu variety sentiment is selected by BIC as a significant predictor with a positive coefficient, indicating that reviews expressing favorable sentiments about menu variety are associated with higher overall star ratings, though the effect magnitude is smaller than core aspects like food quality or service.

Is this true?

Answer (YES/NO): YES